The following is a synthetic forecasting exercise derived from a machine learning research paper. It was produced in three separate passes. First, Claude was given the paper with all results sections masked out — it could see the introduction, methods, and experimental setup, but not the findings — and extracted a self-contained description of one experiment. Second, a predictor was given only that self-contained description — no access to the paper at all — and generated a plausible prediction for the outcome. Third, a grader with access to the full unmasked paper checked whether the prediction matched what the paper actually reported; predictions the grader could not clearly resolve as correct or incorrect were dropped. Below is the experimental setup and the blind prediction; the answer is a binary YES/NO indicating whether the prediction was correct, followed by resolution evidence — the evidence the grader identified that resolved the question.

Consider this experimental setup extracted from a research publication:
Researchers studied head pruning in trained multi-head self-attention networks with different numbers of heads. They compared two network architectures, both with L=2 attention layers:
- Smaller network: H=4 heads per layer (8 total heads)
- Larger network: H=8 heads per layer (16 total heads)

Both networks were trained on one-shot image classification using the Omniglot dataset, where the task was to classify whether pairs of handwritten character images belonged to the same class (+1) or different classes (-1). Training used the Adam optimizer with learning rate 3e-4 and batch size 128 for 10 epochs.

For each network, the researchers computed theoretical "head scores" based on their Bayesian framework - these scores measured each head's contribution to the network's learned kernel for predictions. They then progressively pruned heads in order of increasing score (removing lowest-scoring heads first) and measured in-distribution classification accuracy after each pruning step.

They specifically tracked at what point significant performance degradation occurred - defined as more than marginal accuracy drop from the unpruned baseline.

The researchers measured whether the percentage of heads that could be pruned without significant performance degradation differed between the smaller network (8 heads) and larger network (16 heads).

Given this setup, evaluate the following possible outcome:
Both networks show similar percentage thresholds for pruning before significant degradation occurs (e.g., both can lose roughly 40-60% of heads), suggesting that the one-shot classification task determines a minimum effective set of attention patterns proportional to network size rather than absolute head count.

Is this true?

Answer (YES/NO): NO